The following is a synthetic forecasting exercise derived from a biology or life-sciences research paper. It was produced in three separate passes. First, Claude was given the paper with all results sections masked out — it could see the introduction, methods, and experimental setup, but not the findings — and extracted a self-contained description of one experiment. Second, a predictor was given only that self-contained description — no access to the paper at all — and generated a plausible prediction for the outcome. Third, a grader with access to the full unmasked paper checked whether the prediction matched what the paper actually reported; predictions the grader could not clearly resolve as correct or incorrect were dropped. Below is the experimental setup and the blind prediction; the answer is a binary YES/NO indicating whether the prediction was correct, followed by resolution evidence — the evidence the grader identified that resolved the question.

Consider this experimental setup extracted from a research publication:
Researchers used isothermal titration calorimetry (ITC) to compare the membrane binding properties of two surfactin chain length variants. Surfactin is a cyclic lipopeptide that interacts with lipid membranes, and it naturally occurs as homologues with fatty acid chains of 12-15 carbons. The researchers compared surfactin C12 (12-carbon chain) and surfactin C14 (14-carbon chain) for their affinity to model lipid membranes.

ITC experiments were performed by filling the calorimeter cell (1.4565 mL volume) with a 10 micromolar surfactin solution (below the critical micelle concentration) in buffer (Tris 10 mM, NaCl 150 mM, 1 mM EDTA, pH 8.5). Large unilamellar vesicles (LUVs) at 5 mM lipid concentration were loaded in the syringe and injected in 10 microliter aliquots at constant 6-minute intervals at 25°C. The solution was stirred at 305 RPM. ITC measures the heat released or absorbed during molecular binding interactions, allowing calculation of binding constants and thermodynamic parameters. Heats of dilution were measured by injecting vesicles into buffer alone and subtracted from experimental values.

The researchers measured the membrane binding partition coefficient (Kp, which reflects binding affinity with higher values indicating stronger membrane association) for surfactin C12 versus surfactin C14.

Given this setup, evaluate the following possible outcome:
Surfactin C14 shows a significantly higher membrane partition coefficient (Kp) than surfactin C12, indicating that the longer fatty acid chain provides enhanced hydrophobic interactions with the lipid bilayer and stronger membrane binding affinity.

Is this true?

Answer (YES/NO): YES